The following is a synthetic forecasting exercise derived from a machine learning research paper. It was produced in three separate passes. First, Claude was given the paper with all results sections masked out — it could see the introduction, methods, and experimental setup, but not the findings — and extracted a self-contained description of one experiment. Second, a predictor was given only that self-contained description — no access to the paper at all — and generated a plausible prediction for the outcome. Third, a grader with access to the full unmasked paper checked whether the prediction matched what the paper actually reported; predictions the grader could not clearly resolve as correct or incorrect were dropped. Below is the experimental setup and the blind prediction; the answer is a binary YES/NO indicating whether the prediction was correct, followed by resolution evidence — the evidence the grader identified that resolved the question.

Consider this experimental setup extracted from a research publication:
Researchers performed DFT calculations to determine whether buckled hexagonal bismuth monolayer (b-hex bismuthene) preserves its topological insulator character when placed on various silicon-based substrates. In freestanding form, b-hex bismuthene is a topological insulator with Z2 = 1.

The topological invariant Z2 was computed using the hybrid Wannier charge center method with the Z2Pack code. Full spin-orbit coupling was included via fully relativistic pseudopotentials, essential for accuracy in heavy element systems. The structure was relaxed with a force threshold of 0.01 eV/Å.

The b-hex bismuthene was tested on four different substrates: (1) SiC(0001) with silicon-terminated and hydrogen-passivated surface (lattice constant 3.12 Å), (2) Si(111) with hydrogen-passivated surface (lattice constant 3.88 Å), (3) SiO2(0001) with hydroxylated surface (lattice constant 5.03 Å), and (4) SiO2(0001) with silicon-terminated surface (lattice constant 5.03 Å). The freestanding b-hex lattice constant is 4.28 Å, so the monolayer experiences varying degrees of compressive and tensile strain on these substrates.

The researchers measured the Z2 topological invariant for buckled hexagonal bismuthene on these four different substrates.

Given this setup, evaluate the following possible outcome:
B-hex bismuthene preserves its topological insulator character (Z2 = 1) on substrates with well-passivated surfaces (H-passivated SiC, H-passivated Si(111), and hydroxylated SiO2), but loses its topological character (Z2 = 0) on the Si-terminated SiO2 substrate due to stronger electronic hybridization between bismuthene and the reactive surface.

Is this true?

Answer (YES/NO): NO